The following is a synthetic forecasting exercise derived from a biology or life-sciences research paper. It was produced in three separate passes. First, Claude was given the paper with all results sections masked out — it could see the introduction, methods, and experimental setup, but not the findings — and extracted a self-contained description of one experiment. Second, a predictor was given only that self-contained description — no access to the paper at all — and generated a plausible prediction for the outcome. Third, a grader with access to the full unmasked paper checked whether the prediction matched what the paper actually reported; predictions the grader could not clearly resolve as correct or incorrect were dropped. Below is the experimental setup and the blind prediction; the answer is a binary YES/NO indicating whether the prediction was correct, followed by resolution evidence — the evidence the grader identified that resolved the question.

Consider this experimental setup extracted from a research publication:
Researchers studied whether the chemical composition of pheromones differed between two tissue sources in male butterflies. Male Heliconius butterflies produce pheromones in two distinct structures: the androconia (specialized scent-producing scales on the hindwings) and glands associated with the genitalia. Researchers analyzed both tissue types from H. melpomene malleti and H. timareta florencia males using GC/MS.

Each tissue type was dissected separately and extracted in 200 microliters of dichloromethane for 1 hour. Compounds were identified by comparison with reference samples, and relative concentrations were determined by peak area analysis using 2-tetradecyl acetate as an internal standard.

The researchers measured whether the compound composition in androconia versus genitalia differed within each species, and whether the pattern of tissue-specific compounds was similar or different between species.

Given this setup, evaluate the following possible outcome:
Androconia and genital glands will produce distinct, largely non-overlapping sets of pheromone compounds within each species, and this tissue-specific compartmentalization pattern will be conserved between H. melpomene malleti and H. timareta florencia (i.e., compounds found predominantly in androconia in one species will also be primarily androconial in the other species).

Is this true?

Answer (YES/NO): NO